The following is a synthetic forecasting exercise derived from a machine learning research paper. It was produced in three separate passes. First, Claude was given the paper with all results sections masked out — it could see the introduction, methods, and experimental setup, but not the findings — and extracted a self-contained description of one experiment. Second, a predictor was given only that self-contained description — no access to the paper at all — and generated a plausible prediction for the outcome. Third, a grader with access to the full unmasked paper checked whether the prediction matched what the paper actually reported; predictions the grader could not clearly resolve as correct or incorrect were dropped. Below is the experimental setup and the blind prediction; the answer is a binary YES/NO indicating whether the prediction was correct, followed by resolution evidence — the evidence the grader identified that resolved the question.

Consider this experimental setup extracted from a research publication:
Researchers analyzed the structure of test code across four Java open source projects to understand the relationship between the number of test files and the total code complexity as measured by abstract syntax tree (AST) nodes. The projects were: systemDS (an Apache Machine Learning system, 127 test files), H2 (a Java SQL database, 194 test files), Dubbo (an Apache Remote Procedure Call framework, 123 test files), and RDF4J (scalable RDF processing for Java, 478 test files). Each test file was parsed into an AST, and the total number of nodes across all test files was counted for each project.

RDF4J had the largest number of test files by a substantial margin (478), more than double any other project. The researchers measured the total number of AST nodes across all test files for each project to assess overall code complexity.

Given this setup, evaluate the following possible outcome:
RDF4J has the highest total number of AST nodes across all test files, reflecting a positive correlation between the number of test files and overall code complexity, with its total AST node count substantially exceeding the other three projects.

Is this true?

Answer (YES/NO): NO